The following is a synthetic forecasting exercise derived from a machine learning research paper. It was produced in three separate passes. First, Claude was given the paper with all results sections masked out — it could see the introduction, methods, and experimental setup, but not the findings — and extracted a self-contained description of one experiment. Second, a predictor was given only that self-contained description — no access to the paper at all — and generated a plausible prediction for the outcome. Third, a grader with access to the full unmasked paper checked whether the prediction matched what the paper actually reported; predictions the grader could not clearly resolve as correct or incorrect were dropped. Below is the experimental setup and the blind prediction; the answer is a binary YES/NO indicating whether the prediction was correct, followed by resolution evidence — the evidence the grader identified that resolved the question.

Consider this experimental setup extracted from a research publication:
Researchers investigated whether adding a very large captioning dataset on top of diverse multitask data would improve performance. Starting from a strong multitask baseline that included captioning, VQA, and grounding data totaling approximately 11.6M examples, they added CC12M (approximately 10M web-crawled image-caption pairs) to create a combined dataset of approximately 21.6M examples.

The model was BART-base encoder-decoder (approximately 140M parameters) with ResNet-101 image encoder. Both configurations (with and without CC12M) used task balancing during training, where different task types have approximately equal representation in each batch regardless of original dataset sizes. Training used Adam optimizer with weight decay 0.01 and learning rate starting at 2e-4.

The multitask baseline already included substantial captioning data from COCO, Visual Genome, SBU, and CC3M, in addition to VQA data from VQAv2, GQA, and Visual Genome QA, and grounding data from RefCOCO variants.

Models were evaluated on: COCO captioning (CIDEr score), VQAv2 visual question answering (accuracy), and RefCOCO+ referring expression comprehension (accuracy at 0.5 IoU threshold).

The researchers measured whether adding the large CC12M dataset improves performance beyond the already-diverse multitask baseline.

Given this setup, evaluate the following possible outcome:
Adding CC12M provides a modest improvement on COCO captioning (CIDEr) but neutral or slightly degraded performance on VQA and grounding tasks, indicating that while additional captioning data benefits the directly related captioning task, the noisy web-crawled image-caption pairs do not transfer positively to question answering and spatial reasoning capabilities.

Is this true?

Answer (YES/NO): NO